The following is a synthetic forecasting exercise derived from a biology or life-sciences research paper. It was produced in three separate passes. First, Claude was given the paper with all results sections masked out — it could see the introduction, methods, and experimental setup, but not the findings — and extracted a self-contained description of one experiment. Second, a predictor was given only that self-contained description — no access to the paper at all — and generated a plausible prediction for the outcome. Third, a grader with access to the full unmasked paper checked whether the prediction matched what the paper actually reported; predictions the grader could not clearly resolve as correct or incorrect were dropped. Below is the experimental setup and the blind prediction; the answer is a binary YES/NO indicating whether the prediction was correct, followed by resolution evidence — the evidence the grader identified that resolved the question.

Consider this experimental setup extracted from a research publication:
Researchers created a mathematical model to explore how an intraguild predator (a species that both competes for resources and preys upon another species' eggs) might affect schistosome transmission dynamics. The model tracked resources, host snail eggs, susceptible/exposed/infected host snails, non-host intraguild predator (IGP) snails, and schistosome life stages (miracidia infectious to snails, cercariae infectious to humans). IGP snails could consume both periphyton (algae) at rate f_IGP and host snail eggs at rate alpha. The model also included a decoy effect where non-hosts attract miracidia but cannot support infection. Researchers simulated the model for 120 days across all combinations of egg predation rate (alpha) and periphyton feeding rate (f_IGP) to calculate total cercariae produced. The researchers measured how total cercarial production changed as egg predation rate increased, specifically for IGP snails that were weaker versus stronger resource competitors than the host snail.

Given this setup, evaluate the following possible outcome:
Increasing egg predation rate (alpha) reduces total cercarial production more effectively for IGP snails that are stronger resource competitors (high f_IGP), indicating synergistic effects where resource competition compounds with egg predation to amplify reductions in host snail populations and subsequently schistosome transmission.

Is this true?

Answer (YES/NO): YES